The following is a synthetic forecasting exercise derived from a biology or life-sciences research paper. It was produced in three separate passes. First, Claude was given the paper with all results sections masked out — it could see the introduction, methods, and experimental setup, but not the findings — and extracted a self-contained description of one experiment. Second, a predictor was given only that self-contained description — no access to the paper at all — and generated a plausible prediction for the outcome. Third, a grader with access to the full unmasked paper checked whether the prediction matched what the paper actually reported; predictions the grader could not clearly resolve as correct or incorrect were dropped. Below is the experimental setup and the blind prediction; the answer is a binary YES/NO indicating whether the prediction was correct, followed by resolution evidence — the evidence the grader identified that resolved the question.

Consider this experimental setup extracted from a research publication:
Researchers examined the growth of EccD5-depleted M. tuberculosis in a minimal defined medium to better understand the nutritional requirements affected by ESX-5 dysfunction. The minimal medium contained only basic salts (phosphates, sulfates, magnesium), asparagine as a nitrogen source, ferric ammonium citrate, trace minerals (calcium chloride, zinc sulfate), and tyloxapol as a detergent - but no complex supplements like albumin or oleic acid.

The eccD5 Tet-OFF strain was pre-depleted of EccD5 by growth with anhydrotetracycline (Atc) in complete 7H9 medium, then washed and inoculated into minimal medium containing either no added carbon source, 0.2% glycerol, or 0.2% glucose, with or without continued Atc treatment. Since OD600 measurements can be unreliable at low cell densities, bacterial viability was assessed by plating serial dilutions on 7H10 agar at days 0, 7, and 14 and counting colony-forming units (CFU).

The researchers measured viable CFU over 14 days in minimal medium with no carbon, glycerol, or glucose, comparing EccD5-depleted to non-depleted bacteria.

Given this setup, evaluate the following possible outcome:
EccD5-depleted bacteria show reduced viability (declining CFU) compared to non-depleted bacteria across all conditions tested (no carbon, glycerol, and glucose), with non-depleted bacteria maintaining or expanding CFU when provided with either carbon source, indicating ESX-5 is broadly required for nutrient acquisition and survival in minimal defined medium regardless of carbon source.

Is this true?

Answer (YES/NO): NO